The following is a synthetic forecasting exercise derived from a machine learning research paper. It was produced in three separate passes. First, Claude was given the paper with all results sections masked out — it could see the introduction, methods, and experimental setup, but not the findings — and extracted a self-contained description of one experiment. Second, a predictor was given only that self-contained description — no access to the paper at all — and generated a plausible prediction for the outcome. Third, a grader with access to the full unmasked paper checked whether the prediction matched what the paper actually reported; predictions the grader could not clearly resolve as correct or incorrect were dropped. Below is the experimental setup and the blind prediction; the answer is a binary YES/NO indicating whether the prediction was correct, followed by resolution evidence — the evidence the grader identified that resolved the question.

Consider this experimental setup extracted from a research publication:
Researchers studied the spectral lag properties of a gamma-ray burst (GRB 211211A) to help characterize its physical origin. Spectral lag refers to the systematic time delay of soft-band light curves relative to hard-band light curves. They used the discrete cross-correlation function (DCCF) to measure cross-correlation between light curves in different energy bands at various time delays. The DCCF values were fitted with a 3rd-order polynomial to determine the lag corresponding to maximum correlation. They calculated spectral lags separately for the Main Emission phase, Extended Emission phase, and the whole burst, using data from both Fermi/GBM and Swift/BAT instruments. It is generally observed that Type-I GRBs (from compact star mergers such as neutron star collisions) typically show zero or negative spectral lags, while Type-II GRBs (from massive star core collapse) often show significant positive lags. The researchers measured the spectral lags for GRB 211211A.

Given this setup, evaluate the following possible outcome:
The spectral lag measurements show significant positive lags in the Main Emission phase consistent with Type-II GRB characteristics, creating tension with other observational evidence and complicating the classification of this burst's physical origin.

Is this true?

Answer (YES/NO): NO